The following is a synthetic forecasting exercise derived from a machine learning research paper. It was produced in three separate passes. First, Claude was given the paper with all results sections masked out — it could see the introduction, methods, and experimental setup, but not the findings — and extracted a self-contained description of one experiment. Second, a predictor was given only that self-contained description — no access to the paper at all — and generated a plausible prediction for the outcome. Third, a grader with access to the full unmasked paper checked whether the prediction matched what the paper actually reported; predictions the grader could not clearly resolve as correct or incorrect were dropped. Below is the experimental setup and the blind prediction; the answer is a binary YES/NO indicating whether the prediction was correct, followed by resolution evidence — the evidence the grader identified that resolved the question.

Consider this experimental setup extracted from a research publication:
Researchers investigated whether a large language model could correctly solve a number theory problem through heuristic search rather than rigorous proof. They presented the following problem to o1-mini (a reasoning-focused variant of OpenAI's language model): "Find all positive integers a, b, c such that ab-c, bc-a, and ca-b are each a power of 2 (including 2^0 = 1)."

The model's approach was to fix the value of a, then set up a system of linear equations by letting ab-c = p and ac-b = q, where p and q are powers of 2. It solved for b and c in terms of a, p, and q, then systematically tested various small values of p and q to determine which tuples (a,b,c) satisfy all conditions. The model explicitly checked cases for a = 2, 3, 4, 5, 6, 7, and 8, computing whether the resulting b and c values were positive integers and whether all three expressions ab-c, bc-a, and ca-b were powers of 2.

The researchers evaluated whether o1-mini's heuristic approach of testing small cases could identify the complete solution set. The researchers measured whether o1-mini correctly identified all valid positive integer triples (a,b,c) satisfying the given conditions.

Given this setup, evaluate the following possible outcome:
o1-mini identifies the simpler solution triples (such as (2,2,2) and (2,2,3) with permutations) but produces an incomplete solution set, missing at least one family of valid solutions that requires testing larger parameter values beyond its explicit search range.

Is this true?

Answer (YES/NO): NO